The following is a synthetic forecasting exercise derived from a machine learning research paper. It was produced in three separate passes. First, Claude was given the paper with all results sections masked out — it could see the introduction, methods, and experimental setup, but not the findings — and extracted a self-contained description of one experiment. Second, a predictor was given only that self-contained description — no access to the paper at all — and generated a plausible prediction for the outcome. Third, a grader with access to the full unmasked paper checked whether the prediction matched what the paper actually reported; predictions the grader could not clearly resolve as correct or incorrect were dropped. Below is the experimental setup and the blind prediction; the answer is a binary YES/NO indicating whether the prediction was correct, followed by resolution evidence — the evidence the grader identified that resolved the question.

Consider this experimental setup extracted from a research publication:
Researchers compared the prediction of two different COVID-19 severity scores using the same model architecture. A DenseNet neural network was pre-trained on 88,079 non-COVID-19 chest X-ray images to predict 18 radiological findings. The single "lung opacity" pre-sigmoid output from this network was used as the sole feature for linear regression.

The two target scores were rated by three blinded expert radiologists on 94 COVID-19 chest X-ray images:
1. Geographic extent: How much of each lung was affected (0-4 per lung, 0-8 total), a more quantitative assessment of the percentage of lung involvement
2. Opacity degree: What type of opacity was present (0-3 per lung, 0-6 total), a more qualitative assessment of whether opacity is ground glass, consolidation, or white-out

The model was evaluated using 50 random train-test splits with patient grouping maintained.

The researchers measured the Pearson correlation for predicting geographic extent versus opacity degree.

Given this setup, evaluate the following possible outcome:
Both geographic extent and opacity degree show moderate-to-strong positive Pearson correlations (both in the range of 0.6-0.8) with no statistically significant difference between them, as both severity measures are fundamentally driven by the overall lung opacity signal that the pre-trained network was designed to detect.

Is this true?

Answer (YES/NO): YES